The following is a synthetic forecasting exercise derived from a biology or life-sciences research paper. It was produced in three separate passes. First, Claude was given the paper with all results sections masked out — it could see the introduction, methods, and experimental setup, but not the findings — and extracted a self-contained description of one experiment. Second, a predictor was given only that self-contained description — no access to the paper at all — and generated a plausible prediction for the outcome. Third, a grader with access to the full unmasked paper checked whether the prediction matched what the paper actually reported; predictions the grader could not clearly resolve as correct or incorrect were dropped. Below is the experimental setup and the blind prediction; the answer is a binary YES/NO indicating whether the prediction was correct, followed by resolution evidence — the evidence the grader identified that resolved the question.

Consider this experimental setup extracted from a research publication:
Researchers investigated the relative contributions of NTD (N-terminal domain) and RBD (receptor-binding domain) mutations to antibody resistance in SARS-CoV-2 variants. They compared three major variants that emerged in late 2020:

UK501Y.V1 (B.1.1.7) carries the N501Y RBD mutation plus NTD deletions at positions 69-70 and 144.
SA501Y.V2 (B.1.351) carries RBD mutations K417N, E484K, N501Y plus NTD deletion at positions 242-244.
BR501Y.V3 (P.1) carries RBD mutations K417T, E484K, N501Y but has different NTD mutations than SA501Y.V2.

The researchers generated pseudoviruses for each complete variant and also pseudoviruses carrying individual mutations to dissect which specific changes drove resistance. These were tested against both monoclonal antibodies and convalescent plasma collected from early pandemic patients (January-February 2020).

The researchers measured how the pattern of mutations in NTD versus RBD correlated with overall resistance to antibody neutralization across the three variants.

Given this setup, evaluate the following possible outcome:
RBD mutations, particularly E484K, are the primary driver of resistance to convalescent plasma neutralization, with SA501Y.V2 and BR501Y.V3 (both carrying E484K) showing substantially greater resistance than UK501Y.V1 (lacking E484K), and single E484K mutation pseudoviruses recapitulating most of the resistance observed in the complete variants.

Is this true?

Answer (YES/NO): NO